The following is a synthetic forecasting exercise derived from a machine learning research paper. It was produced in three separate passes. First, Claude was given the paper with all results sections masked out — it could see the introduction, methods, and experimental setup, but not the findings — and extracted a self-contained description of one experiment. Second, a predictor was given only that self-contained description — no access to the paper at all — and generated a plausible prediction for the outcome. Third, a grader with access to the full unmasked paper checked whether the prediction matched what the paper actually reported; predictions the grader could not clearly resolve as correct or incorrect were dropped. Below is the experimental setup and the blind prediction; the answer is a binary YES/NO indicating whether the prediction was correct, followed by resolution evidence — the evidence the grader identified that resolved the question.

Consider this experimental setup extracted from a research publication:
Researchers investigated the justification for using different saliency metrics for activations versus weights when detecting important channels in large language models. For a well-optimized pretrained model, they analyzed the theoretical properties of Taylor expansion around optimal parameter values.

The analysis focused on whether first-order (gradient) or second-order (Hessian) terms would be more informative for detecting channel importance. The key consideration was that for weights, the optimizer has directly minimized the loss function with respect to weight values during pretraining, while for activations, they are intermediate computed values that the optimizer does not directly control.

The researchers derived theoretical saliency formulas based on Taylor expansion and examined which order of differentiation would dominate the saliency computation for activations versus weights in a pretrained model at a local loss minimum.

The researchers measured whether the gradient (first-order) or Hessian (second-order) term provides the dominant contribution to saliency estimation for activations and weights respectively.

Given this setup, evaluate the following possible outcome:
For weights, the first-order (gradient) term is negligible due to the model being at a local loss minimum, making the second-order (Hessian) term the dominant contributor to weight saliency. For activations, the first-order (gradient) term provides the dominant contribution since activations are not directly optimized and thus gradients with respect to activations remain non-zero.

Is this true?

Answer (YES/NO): YES